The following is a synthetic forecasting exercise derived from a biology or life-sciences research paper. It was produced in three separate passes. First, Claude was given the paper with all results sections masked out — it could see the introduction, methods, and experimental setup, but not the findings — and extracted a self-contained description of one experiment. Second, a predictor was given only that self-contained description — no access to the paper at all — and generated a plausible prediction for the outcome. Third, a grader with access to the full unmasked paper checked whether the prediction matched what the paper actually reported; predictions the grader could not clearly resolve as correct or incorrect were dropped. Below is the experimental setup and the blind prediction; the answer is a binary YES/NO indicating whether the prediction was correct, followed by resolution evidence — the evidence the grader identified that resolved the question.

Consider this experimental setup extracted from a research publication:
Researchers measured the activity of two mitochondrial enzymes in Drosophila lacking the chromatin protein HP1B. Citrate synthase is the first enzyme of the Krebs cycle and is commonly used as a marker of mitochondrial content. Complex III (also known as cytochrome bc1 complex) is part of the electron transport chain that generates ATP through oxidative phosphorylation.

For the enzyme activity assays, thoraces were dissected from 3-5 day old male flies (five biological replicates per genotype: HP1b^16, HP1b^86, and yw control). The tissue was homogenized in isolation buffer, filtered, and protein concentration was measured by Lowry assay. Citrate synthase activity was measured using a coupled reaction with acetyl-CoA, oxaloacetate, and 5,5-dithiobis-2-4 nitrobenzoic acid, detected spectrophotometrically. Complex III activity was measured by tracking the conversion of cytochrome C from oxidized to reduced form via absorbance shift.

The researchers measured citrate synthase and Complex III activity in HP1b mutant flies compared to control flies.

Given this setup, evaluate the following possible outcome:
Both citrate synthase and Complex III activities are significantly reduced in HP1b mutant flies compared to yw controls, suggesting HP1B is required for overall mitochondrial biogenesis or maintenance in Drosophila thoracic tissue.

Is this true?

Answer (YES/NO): NO